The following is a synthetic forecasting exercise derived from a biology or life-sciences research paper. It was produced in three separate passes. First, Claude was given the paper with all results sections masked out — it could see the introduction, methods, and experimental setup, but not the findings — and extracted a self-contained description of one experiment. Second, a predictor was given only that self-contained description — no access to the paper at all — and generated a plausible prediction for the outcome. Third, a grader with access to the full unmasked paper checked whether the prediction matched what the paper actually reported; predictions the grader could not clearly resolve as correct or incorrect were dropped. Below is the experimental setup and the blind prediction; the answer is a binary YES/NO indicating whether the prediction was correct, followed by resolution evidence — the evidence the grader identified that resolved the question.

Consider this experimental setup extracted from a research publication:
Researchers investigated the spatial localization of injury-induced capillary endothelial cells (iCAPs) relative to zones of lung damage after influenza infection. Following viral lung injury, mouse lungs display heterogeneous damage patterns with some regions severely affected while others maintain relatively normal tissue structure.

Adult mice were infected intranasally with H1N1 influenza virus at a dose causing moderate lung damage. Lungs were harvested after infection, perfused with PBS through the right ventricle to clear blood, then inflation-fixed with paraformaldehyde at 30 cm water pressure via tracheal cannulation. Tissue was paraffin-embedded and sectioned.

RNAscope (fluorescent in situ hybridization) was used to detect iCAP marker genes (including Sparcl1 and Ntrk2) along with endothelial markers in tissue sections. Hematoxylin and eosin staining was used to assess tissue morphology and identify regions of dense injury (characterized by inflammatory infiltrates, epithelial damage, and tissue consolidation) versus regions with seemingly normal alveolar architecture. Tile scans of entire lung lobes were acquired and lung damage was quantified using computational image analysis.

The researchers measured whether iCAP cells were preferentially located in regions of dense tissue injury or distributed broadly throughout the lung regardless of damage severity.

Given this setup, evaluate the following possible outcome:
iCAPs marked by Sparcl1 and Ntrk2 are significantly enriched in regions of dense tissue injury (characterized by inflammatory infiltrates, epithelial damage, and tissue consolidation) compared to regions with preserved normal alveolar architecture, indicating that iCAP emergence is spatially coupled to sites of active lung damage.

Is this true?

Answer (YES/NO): YES